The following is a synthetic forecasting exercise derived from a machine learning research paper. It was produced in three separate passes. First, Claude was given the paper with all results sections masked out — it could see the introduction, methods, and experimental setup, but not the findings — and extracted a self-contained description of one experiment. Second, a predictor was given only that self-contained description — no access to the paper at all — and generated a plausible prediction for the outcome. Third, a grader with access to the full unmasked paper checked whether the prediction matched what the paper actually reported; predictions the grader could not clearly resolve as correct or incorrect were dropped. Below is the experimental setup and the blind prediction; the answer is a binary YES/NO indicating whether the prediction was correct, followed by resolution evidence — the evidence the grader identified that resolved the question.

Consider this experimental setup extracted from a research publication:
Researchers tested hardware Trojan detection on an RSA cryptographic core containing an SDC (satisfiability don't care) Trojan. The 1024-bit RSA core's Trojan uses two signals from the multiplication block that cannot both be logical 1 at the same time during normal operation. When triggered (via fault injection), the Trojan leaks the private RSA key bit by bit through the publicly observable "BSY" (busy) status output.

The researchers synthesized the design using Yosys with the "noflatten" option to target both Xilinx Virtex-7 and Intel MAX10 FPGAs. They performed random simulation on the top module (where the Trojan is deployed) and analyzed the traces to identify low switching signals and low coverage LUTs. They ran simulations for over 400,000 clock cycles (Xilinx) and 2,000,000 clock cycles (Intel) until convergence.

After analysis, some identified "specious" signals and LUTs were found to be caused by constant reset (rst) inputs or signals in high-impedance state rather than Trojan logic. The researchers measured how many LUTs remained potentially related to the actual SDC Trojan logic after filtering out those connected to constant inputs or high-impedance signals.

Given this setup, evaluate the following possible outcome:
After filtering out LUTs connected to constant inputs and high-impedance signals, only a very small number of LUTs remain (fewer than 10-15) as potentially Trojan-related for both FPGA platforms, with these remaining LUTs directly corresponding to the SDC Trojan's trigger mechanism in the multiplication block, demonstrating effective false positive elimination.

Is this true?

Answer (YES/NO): YES